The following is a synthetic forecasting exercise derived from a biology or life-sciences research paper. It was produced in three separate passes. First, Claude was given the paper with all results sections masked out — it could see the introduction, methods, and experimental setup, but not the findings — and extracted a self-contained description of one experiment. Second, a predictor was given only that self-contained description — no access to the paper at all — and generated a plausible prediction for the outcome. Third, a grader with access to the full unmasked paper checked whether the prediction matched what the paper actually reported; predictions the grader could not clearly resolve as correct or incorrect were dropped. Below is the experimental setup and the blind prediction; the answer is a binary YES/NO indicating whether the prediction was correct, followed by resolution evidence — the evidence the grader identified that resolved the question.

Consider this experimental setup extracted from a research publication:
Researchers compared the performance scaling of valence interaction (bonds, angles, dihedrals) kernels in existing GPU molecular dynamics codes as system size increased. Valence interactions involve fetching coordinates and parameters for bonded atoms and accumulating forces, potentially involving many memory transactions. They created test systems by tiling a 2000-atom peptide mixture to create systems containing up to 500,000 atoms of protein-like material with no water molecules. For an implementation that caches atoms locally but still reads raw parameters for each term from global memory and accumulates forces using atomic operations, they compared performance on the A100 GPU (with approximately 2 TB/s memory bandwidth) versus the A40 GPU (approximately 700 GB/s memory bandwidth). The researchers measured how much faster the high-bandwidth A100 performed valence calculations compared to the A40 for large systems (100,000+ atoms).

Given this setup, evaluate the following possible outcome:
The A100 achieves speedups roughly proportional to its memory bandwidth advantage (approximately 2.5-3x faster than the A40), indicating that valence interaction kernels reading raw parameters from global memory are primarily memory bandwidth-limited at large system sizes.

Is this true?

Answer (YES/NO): NO